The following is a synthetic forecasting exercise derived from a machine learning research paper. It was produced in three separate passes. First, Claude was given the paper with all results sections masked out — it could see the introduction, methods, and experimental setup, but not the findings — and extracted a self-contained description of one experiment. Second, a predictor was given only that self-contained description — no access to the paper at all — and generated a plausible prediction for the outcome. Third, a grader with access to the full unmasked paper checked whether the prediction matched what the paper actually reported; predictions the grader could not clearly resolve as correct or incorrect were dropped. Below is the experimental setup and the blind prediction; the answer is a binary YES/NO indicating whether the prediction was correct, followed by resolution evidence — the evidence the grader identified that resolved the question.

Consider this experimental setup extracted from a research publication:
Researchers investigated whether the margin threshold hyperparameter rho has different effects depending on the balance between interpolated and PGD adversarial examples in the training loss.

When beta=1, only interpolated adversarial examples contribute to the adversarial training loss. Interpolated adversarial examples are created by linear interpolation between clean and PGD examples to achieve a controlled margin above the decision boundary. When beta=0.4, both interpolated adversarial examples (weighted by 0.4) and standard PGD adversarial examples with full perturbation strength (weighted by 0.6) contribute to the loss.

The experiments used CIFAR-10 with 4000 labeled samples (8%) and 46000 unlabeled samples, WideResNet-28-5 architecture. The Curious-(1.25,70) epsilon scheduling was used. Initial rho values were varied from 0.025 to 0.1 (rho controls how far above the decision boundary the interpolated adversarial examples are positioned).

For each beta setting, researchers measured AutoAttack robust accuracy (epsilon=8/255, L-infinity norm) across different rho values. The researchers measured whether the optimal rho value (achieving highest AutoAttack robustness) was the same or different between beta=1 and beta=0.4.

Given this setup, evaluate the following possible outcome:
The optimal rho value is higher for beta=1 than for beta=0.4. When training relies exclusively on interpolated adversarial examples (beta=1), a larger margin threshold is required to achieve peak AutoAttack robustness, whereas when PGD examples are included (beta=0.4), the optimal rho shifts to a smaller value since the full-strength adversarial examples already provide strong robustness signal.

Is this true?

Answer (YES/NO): YES